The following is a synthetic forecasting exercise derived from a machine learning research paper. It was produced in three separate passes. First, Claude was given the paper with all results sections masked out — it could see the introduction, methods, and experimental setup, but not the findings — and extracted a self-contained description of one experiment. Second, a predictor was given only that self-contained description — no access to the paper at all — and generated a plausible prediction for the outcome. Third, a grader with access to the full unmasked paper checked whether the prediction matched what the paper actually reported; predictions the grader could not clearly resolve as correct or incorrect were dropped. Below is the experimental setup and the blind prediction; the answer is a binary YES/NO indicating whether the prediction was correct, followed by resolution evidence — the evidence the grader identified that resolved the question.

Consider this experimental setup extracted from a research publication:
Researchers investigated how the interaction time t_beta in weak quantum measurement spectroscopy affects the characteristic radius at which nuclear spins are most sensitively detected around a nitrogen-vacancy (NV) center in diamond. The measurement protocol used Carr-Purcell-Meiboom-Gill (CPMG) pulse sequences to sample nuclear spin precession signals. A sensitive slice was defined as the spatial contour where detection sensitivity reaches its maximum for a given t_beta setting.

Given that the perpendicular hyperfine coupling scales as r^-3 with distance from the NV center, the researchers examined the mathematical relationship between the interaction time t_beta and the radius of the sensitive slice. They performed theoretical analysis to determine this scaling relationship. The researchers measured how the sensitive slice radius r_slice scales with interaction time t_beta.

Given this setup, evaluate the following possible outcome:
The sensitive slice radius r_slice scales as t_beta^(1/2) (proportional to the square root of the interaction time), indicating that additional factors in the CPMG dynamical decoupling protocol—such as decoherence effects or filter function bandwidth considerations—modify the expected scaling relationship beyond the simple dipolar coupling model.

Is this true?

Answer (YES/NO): NO